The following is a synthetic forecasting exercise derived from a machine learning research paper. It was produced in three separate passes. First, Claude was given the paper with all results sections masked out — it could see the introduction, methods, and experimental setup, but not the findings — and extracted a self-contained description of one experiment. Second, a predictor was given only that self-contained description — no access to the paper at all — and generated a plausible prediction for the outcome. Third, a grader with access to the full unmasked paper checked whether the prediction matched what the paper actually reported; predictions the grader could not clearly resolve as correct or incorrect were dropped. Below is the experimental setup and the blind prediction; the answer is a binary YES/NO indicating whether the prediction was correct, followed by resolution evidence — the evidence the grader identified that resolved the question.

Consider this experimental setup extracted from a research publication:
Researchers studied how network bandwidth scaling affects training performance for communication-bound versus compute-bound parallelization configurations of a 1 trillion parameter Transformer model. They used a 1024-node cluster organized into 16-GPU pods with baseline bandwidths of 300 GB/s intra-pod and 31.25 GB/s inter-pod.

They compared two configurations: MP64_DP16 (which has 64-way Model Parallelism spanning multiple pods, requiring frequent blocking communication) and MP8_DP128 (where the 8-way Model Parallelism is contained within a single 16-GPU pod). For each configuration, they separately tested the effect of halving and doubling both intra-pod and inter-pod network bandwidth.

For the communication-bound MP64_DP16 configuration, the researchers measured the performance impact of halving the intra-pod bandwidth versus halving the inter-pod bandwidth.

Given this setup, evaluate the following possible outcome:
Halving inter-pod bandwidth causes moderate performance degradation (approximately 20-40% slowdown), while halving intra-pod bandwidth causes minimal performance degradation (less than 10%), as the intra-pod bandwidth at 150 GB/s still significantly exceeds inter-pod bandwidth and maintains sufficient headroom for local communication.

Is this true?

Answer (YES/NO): NO